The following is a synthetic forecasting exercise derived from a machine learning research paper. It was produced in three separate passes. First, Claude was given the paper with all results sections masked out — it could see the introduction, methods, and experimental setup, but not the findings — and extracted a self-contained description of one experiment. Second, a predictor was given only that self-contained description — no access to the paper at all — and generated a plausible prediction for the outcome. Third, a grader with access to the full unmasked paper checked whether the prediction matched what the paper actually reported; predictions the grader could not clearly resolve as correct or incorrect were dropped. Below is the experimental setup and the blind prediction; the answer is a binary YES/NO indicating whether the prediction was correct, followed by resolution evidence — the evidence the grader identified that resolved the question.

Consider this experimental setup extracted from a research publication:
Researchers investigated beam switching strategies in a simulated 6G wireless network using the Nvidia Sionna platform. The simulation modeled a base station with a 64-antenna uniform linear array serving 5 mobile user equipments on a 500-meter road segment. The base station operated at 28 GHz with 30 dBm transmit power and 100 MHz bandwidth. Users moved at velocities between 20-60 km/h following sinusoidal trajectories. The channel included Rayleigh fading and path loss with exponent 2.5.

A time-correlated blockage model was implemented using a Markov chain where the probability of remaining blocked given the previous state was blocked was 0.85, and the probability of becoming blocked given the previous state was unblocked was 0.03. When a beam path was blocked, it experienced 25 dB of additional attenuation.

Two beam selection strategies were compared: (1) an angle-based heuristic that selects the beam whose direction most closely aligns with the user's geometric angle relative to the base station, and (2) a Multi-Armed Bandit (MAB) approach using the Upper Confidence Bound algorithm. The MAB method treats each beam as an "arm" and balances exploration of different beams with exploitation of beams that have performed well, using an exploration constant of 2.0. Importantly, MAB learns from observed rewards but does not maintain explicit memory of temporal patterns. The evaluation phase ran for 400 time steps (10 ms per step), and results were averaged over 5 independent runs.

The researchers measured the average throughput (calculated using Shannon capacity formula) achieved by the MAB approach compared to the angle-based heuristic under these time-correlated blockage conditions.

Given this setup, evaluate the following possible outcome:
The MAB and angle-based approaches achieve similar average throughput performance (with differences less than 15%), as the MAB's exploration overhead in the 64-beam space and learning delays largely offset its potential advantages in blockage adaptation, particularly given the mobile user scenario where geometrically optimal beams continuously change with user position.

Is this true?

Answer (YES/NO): NO